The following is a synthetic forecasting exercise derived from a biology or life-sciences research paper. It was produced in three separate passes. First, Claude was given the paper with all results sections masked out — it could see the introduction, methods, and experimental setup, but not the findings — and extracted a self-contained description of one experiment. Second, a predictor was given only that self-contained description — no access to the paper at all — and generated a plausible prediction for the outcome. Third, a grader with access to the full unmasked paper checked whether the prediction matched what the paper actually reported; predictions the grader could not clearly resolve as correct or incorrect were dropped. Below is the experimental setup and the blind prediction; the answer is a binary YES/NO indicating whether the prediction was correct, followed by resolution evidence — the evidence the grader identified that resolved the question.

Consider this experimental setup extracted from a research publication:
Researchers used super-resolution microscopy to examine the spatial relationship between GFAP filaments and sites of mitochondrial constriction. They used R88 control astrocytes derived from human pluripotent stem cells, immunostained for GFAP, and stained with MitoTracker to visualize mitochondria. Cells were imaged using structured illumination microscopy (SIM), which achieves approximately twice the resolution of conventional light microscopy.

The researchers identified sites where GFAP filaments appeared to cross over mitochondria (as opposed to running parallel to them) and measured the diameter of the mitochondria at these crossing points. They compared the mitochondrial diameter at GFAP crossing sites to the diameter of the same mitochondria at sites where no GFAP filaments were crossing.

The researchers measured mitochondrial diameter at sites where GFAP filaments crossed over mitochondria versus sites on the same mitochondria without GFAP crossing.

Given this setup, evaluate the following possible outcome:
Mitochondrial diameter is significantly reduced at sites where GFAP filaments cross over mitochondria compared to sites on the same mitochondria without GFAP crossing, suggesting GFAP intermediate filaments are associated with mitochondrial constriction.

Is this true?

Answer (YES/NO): YES